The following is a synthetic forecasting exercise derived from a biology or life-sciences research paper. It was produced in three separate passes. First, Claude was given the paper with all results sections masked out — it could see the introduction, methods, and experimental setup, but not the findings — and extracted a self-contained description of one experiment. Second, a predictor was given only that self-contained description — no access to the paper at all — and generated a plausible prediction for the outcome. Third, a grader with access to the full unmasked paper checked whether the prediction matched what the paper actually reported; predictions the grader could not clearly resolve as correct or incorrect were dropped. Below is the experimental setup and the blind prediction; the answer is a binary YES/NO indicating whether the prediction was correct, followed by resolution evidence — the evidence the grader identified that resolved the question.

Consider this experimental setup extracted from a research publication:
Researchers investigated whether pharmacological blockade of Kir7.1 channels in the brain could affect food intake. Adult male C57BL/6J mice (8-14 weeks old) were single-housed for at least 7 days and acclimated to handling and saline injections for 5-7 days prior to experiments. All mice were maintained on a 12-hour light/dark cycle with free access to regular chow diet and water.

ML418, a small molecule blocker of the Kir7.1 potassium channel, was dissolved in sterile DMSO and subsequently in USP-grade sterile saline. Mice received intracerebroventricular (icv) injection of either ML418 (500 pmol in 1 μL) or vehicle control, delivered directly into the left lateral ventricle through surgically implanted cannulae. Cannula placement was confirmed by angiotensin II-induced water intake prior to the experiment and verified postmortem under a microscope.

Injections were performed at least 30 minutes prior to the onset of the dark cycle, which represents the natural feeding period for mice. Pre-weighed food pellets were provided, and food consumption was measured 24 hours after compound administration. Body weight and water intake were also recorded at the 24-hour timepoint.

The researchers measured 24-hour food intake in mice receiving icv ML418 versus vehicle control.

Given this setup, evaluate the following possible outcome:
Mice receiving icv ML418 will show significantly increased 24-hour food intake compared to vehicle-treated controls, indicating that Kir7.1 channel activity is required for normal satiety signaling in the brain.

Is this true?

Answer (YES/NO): NO